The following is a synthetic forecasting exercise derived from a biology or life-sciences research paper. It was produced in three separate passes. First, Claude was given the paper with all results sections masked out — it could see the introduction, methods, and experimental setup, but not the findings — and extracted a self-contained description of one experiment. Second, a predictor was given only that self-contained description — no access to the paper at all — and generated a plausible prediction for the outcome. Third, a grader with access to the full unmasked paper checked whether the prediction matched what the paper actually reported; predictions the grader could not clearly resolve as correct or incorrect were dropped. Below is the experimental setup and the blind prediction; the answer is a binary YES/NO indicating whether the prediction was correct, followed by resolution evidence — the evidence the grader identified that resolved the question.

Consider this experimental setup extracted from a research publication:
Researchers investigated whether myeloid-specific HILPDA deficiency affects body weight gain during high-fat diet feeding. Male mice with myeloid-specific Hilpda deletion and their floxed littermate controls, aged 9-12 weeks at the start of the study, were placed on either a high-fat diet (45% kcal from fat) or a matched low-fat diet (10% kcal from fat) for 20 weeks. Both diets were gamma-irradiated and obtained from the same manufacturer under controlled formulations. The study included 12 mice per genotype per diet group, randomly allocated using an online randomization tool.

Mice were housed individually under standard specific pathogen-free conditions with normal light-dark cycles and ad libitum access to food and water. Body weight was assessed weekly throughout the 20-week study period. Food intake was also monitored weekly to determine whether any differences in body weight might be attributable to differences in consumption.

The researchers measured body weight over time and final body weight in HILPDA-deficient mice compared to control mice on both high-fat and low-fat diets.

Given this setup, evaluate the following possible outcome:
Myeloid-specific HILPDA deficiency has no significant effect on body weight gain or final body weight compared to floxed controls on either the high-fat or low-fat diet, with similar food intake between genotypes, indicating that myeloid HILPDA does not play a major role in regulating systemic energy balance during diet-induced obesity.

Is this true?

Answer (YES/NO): YES